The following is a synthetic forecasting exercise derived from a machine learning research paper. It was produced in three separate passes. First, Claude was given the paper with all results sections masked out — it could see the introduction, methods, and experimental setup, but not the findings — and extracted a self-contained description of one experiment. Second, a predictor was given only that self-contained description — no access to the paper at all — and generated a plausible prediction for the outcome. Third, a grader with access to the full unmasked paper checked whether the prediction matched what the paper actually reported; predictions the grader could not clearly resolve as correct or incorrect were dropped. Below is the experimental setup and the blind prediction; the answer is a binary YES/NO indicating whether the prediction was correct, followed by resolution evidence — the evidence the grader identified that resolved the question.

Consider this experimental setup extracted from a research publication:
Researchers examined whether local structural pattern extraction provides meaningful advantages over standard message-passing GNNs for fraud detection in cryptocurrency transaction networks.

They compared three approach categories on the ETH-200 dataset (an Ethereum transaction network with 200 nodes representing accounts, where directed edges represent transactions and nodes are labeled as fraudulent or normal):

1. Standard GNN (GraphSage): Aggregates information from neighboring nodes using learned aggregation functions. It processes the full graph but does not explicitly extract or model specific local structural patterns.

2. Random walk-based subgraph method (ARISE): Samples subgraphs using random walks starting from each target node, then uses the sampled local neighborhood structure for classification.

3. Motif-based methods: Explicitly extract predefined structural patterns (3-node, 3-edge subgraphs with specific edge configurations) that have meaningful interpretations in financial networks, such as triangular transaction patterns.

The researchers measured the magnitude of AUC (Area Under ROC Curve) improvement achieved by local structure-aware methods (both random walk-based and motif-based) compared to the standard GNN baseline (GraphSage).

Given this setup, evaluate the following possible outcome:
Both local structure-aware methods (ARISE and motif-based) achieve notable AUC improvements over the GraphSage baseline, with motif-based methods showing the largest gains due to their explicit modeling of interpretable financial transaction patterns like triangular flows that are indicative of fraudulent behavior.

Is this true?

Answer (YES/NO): YES